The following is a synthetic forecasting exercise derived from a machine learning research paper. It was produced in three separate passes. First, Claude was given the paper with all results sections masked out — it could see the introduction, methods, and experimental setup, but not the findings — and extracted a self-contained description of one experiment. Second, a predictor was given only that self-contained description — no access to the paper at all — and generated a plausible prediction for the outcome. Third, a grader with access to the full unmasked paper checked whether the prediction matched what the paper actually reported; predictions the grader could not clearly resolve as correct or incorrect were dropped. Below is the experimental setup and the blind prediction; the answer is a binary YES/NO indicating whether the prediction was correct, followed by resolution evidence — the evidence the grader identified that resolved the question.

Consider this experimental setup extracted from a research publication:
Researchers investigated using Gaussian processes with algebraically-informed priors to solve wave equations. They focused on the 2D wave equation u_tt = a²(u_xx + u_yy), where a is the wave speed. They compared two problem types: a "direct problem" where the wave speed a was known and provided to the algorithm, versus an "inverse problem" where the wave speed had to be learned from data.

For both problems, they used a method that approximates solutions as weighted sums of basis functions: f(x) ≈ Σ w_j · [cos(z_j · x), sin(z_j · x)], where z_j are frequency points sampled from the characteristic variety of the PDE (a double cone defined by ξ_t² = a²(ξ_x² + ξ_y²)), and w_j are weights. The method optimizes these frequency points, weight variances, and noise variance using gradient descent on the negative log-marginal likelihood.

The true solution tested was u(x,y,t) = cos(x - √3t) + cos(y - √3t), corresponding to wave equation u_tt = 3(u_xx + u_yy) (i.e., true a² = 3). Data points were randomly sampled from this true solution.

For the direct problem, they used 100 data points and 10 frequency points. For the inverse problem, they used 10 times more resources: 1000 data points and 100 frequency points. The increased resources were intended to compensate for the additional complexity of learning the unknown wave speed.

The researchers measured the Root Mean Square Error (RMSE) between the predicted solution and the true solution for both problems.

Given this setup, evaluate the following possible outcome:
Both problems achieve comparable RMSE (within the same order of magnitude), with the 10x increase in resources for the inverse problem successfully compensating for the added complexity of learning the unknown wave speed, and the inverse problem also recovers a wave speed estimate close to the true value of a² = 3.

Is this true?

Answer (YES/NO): NO